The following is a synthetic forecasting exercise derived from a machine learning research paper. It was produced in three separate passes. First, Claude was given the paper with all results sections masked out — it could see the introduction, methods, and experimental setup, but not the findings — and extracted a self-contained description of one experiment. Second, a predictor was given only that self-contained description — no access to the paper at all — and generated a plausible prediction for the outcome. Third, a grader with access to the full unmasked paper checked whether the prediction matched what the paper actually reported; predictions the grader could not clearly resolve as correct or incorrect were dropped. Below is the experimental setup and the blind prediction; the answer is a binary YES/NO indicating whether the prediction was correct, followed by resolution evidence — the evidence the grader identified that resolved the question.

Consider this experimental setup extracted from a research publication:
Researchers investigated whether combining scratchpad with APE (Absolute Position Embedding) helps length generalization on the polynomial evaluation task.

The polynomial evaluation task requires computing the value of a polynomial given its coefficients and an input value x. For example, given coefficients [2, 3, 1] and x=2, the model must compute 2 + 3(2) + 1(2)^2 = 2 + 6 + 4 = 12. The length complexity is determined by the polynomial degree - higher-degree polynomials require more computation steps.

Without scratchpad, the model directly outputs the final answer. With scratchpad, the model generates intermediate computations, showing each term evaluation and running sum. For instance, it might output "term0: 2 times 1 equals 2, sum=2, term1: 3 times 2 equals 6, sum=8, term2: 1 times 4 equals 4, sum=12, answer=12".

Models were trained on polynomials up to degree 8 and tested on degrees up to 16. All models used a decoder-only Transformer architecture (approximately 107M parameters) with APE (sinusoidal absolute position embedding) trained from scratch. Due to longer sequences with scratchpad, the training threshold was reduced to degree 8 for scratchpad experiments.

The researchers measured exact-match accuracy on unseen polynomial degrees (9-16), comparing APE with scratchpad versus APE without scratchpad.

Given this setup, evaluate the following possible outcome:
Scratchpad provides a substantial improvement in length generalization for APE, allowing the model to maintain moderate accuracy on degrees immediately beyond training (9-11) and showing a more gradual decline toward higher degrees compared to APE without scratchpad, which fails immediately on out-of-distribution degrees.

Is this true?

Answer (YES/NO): NO